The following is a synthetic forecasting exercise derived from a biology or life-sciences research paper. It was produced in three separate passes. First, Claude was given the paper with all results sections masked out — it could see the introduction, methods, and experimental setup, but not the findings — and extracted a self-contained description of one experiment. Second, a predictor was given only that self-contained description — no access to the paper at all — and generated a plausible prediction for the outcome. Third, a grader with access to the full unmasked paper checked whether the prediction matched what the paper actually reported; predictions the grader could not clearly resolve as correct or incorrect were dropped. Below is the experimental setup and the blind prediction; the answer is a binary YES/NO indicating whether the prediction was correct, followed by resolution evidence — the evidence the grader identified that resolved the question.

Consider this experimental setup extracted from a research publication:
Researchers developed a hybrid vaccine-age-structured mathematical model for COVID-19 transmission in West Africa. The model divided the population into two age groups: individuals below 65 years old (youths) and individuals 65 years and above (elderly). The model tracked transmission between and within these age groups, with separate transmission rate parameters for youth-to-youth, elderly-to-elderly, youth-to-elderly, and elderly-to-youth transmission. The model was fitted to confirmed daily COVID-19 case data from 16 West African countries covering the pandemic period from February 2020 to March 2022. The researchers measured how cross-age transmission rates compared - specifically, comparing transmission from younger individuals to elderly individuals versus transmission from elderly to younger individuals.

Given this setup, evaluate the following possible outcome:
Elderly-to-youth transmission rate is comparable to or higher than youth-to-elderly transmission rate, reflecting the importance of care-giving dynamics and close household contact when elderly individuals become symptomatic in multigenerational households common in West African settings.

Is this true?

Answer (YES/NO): NO